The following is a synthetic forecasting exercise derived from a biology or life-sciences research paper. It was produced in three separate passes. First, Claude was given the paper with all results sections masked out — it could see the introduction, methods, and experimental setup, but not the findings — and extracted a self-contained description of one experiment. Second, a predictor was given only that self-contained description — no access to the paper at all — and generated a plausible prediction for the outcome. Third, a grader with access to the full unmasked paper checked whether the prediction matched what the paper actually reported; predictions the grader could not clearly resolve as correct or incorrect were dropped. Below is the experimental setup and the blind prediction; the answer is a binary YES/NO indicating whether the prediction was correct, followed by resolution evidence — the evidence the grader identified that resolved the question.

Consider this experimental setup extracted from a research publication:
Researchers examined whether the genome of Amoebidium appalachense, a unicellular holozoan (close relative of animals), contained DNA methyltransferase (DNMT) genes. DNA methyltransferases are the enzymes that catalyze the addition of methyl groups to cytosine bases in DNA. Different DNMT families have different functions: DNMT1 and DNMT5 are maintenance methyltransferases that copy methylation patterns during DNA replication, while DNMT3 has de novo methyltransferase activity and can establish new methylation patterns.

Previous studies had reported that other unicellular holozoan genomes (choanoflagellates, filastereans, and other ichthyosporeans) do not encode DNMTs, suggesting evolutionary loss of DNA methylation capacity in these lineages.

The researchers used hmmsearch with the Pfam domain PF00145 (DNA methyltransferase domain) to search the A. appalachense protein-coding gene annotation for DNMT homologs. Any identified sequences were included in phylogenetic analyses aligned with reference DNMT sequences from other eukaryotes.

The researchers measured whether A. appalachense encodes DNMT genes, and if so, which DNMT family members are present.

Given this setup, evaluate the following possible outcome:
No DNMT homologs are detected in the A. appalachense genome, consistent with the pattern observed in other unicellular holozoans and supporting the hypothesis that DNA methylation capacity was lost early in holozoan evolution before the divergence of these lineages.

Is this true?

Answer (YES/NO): NO